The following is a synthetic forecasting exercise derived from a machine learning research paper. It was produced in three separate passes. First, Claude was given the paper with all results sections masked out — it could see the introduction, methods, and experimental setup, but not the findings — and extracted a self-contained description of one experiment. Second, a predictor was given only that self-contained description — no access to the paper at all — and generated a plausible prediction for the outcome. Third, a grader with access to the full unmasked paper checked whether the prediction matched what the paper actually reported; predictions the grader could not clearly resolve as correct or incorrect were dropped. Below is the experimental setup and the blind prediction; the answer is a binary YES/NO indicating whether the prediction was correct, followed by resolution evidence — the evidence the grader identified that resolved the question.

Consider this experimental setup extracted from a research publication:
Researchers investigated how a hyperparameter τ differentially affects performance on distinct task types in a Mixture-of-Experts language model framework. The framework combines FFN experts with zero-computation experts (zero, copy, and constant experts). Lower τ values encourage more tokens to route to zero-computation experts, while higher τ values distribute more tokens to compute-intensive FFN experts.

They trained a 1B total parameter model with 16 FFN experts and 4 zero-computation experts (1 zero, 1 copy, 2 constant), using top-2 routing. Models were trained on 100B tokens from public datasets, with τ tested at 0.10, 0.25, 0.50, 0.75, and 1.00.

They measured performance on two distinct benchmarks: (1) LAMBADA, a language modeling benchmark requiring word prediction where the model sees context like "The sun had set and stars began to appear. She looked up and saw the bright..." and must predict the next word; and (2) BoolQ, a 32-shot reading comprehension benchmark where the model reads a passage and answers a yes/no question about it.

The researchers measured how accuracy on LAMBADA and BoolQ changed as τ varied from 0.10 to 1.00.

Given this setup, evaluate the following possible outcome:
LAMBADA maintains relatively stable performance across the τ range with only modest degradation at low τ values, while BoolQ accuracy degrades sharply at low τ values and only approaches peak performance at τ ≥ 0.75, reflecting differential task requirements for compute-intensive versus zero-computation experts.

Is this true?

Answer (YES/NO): NO